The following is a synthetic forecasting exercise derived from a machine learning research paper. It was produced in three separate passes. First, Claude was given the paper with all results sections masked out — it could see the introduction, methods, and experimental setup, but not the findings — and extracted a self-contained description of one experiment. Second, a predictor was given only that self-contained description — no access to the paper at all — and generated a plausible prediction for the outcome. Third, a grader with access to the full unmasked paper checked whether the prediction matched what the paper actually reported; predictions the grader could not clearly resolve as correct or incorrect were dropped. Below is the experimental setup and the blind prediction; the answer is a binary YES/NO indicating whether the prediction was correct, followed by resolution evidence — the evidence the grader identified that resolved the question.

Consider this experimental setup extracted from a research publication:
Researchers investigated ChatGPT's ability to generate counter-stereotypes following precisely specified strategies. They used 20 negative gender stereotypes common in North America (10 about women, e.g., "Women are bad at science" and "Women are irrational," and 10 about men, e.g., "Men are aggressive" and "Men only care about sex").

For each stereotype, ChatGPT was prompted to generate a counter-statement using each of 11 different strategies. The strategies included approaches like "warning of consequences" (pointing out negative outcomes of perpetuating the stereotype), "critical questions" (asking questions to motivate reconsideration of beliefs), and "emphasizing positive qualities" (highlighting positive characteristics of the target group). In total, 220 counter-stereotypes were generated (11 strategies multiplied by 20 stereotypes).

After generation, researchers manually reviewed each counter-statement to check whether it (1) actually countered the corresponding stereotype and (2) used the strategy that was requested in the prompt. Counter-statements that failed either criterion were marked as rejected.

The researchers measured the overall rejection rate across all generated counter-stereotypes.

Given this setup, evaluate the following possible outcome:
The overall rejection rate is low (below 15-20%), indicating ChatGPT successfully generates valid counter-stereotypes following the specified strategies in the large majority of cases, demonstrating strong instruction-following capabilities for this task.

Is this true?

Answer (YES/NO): YES